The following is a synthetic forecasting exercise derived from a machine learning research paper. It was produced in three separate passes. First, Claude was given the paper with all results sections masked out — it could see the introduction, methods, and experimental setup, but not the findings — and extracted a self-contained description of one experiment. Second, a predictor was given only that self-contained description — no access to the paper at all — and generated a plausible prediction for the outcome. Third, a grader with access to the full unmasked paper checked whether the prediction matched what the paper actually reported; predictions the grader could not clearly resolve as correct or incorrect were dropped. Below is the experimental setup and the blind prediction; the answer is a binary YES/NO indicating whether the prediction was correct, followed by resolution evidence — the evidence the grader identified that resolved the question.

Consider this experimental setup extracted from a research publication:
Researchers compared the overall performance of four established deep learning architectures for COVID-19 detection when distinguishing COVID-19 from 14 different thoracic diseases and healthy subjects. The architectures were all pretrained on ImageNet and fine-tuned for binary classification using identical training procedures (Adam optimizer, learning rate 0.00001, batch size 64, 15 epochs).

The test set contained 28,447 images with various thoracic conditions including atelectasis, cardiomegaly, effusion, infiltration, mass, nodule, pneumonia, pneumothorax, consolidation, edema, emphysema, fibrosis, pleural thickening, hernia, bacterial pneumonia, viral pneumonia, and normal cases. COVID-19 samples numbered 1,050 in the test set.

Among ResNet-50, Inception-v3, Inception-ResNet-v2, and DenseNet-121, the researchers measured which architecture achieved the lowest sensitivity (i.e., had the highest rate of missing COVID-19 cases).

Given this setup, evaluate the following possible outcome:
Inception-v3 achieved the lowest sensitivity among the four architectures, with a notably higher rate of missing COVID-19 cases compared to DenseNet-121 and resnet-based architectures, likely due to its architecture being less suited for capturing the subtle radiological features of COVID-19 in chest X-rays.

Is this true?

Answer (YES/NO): NO